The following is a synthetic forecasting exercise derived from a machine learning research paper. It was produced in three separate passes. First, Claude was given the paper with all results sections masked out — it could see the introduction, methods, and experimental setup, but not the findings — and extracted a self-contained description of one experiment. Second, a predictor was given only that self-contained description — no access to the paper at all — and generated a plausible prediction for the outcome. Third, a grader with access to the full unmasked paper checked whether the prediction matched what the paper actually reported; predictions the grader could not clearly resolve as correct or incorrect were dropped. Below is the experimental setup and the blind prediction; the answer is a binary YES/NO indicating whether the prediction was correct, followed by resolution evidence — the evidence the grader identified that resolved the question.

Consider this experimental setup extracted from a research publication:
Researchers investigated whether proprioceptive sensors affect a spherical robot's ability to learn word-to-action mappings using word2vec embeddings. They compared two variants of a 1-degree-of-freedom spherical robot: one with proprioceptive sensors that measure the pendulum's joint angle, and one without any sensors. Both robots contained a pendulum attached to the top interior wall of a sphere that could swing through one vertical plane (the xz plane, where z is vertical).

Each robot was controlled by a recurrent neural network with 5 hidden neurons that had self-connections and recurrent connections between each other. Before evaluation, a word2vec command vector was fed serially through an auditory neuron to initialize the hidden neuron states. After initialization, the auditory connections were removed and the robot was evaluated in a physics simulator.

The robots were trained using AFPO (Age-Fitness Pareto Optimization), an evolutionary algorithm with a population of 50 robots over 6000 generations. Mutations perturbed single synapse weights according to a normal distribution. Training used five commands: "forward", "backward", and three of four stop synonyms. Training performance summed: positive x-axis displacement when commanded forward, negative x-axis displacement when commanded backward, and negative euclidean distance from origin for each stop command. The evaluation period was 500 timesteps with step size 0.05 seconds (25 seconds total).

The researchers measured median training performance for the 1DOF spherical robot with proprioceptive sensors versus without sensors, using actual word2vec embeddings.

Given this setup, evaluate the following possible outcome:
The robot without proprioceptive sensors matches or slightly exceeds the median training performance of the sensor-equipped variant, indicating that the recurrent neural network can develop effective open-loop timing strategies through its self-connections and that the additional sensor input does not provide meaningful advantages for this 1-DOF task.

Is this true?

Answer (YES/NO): YES